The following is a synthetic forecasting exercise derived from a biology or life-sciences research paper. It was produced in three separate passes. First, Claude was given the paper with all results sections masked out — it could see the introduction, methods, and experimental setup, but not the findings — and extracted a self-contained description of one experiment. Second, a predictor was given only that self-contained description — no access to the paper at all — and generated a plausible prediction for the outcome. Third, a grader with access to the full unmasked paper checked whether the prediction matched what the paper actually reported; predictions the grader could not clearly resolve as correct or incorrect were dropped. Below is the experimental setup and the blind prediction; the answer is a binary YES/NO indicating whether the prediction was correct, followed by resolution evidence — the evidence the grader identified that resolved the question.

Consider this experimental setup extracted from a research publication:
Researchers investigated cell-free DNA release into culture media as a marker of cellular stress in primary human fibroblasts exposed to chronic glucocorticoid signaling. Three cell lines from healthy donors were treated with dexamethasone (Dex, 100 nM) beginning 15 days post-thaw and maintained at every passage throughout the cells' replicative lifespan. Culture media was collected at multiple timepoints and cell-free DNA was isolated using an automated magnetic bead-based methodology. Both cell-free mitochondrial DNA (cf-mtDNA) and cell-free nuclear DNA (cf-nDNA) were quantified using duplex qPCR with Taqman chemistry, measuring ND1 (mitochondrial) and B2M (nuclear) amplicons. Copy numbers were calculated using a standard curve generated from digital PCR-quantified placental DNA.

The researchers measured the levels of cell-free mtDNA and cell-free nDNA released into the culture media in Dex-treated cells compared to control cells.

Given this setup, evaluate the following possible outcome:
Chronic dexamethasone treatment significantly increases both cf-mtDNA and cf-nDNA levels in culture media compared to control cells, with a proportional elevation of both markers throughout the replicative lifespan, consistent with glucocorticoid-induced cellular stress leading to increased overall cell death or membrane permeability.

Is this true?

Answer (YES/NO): NO